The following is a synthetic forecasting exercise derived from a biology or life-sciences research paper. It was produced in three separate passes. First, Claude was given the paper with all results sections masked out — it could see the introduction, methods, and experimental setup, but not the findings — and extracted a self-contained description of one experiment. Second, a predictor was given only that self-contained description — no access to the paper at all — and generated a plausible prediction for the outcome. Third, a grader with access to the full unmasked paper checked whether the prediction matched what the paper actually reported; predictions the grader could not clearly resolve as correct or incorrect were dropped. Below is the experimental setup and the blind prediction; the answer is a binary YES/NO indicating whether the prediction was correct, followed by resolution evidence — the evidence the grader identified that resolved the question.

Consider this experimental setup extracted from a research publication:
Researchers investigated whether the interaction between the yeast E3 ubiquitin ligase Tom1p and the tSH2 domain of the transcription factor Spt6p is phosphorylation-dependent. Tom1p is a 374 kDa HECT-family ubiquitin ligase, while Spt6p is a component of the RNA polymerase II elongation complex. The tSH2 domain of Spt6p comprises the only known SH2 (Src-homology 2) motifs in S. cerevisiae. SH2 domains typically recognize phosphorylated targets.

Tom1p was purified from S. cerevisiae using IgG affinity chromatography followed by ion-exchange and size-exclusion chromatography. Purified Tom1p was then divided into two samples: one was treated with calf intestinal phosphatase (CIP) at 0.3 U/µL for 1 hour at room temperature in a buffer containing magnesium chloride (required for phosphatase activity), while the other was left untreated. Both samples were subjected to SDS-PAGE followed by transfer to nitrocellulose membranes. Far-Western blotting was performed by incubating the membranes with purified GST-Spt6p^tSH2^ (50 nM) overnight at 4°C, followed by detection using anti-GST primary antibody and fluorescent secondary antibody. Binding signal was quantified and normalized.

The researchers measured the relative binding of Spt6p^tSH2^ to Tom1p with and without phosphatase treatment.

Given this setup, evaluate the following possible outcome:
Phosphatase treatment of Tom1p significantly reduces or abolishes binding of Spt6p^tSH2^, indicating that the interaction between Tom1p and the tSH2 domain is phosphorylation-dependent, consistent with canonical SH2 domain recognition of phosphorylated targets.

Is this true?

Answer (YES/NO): YES